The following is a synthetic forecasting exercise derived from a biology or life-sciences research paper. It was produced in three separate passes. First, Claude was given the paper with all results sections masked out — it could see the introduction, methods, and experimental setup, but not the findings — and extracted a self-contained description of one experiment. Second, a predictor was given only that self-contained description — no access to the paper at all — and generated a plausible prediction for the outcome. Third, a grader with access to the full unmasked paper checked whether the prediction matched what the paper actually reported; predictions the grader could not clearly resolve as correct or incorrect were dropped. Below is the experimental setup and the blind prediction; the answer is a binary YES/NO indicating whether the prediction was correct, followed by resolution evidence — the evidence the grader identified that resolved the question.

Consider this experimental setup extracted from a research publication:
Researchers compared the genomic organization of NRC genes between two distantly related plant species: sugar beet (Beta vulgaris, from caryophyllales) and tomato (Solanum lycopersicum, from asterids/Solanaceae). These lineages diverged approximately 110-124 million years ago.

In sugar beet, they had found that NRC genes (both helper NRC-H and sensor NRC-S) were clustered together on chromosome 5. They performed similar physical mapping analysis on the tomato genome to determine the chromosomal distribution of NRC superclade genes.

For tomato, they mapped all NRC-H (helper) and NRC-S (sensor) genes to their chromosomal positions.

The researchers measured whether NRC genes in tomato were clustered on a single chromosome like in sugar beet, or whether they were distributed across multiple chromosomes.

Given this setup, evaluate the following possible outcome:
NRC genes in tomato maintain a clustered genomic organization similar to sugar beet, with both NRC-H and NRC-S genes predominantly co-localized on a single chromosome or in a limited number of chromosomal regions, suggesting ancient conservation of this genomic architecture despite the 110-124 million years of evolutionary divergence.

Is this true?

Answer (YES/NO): NO